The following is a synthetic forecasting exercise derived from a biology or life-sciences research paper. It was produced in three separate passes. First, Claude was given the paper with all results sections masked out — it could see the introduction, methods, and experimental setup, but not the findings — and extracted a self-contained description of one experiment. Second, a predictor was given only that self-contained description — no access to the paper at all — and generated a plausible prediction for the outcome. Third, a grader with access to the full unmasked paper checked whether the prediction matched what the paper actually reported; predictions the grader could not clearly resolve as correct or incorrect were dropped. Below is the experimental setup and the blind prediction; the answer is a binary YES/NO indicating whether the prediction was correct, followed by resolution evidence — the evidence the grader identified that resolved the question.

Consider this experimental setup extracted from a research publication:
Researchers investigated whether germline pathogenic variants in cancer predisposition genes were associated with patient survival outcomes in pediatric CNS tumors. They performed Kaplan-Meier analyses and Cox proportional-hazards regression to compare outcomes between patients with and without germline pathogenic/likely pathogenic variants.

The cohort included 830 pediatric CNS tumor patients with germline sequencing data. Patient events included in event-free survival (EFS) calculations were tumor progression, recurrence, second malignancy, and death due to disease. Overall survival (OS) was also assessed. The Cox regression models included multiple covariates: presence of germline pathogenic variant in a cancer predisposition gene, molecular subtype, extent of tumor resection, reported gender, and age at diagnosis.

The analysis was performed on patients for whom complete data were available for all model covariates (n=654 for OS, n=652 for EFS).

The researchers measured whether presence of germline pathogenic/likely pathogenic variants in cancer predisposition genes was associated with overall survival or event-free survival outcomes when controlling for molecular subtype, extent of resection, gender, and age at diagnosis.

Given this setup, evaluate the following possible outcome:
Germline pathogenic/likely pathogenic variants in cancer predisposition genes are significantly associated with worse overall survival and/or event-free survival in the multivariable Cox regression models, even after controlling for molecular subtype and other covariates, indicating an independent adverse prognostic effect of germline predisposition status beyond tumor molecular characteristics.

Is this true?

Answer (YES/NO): NO